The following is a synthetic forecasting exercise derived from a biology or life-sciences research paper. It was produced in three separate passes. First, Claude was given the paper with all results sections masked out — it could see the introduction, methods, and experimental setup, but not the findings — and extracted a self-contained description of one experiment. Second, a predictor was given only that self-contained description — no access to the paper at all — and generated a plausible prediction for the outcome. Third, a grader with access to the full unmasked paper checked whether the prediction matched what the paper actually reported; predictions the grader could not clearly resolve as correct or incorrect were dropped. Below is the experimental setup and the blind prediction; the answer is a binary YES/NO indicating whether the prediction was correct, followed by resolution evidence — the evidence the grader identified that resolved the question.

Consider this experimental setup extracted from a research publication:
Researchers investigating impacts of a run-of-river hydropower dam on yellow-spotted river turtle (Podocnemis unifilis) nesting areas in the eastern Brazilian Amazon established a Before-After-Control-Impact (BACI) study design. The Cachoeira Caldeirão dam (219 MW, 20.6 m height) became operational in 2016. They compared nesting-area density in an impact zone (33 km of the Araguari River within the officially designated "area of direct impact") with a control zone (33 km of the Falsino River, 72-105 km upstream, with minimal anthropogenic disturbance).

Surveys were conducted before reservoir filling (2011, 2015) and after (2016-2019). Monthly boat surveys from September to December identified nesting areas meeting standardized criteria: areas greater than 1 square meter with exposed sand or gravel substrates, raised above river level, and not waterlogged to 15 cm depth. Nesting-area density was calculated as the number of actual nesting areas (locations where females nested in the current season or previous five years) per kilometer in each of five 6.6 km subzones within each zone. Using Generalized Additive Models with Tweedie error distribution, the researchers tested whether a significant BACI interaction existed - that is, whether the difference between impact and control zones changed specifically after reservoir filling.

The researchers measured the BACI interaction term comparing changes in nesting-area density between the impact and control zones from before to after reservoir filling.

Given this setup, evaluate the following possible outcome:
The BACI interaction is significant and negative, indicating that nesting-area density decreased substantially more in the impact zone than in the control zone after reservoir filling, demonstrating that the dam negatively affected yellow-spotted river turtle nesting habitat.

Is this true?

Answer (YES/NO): YES